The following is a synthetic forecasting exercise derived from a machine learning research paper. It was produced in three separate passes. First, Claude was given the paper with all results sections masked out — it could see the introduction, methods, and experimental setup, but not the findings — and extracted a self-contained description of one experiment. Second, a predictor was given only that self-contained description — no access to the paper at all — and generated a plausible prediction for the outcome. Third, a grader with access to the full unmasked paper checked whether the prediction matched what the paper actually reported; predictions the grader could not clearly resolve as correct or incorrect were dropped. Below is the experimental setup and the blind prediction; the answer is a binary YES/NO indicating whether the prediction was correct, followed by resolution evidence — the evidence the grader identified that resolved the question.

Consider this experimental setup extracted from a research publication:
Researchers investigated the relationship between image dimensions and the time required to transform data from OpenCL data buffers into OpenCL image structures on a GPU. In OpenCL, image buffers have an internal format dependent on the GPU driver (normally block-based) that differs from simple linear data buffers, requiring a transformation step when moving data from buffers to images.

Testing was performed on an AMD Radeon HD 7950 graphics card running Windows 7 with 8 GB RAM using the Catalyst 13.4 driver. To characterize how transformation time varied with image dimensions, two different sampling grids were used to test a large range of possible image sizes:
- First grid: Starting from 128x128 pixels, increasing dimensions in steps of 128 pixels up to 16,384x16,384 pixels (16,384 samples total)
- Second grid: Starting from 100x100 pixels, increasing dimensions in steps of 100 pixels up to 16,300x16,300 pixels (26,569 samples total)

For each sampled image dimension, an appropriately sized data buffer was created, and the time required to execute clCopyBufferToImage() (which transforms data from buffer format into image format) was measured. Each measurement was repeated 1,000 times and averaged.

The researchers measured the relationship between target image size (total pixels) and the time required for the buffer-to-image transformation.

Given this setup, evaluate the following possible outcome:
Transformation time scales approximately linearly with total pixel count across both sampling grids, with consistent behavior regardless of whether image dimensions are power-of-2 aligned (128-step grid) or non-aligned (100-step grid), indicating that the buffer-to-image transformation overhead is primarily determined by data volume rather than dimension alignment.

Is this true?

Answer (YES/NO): NO